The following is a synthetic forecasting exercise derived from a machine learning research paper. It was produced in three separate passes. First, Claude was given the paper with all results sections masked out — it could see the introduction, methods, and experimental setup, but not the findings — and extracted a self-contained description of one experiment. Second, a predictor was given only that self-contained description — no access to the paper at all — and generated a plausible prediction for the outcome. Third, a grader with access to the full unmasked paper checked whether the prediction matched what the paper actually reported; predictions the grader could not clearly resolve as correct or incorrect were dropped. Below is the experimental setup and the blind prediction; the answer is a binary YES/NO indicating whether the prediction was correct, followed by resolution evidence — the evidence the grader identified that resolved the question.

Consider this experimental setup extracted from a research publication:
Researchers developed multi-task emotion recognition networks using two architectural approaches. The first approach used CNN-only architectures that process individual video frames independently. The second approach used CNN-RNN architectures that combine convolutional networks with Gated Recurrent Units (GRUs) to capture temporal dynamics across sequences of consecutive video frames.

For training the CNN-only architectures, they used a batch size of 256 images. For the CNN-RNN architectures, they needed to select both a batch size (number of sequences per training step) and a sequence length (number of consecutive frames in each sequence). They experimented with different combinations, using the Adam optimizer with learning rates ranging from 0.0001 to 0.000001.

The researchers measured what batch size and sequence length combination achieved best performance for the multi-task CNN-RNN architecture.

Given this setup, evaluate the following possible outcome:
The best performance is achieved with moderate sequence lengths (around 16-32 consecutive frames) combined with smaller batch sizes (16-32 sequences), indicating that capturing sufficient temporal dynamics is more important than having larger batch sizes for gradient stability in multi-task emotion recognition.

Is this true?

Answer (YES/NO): NO